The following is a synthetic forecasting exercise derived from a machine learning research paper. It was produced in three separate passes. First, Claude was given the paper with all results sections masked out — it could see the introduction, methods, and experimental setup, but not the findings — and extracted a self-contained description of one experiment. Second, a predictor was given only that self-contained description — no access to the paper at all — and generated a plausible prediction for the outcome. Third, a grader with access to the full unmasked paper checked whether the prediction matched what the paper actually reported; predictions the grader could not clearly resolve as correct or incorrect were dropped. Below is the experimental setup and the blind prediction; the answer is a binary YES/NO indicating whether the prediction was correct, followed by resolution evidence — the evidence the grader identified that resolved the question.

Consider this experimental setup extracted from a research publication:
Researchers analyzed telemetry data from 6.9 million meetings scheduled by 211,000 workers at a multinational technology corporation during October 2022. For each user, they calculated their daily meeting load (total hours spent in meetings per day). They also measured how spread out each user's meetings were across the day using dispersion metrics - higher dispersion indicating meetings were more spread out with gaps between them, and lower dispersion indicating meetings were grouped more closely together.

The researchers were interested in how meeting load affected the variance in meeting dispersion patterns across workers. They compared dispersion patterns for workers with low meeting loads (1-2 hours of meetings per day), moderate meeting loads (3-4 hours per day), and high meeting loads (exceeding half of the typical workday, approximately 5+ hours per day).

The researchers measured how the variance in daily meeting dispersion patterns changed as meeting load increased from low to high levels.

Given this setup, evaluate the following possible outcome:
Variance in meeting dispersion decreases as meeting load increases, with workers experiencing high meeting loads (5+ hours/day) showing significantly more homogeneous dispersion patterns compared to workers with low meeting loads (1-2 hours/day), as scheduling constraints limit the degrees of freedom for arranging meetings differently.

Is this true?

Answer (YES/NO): NO